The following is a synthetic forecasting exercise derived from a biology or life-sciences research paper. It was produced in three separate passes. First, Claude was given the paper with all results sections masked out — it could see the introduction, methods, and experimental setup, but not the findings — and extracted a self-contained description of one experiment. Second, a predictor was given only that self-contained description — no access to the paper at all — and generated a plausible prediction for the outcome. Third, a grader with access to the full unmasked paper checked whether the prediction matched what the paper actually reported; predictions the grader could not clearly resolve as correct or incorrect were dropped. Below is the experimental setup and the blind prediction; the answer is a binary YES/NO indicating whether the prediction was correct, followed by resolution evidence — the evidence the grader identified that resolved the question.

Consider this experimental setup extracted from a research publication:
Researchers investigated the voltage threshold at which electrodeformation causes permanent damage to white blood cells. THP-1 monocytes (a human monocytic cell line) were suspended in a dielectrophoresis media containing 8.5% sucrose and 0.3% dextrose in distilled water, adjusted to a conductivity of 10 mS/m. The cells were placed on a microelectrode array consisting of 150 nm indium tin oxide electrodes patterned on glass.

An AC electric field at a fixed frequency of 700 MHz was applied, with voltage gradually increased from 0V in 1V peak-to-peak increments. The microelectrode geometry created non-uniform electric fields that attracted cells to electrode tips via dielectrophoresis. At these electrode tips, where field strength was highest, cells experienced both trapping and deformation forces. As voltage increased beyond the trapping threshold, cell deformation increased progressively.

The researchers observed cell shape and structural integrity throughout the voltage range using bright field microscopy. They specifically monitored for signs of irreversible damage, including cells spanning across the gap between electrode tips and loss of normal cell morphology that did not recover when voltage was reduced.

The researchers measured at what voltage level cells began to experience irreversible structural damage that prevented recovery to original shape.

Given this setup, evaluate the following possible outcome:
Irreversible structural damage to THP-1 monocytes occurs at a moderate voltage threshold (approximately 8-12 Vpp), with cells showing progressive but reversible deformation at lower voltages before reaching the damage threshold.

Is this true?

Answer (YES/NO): NO